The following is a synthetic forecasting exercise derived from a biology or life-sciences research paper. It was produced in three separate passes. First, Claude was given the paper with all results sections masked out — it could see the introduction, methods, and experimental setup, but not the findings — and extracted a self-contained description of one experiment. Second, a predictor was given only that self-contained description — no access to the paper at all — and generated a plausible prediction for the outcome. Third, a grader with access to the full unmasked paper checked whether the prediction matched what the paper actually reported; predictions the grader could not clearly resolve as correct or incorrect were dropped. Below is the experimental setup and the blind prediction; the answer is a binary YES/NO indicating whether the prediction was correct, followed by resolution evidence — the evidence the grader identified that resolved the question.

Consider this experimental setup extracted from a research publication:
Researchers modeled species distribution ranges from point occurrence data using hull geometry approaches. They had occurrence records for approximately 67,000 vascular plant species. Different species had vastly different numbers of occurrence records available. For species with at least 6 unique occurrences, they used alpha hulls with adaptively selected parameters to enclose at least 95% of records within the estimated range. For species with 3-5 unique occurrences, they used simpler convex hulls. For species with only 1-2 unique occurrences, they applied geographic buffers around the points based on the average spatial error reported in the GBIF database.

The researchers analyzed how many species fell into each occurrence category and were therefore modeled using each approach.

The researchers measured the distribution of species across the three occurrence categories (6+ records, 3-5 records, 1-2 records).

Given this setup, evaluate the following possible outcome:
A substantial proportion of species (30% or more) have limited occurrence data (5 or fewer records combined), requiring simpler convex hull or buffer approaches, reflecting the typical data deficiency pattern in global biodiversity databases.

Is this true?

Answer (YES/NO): NO